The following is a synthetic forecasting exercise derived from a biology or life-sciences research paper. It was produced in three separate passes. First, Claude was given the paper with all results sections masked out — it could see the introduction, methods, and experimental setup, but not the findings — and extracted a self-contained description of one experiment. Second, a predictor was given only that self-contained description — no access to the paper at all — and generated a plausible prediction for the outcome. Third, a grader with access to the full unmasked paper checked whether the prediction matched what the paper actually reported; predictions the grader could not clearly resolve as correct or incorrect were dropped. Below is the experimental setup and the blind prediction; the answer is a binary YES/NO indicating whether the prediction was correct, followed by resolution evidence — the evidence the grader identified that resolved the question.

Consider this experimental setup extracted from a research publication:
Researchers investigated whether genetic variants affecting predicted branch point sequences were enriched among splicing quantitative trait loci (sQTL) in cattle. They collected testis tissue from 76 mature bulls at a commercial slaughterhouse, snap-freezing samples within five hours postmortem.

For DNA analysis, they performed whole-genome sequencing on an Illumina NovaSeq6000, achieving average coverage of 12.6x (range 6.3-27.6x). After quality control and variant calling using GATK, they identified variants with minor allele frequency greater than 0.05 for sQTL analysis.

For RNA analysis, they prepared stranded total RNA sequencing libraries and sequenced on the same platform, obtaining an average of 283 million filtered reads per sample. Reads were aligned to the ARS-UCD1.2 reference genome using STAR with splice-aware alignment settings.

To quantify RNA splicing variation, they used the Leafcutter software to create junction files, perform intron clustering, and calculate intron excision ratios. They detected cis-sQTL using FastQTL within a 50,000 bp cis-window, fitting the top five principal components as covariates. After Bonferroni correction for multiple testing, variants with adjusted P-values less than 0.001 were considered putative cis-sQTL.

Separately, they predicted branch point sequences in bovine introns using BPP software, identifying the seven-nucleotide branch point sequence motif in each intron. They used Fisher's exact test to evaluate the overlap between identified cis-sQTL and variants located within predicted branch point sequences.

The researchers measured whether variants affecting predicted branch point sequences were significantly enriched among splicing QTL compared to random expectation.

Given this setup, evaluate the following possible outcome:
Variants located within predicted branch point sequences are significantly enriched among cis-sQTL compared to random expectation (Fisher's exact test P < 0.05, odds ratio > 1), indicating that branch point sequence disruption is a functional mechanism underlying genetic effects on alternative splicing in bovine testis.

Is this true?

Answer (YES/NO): YES